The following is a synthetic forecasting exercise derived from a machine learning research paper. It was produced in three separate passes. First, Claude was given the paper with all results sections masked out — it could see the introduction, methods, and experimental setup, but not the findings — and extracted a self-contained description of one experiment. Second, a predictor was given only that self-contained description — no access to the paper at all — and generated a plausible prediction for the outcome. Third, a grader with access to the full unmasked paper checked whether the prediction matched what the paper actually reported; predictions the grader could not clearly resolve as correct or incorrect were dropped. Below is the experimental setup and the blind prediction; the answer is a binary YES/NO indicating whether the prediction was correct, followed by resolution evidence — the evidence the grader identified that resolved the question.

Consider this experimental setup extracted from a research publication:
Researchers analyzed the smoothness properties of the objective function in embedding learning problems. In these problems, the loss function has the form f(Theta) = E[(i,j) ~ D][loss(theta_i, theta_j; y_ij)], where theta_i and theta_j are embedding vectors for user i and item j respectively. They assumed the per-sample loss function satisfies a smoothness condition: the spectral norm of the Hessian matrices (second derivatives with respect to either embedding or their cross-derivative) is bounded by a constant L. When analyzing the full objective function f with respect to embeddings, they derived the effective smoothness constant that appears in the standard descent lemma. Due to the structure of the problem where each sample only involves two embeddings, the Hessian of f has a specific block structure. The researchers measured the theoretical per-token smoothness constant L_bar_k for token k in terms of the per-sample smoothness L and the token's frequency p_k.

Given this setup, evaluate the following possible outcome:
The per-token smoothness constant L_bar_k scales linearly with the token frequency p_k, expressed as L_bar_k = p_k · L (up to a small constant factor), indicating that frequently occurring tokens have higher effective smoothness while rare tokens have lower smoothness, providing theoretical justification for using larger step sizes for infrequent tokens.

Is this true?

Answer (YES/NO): YES